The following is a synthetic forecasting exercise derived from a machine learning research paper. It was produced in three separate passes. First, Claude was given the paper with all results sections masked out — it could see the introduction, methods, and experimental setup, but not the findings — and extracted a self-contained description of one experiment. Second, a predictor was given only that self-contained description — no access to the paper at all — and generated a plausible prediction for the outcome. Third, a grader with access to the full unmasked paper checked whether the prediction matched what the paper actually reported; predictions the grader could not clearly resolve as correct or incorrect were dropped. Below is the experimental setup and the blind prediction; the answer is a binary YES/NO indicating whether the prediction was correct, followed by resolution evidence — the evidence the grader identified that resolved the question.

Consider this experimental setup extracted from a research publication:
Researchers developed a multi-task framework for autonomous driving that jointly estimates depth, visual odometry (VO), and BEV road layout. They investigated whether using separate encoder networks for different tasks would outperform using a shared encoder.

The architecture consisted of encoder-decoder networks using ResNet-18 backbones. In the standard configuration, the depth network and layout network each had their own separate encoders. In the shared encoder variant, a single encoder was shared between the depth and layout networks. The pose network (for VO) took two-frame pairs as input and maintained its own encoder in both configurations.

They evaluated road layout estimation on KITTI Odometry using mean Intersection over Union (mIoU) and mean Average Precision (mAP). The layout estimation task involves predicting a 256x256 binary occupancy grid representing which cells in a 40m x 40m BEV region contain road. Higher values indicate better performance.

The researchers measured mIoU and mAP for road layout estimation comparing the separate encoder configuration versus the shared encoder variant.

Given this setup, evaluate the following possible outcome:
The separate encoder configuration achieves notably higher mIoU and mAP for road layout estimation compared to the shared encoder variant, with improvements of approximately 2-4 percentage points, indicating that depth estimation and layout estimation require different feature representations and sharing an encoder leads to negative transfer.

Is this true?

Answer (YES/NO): NO